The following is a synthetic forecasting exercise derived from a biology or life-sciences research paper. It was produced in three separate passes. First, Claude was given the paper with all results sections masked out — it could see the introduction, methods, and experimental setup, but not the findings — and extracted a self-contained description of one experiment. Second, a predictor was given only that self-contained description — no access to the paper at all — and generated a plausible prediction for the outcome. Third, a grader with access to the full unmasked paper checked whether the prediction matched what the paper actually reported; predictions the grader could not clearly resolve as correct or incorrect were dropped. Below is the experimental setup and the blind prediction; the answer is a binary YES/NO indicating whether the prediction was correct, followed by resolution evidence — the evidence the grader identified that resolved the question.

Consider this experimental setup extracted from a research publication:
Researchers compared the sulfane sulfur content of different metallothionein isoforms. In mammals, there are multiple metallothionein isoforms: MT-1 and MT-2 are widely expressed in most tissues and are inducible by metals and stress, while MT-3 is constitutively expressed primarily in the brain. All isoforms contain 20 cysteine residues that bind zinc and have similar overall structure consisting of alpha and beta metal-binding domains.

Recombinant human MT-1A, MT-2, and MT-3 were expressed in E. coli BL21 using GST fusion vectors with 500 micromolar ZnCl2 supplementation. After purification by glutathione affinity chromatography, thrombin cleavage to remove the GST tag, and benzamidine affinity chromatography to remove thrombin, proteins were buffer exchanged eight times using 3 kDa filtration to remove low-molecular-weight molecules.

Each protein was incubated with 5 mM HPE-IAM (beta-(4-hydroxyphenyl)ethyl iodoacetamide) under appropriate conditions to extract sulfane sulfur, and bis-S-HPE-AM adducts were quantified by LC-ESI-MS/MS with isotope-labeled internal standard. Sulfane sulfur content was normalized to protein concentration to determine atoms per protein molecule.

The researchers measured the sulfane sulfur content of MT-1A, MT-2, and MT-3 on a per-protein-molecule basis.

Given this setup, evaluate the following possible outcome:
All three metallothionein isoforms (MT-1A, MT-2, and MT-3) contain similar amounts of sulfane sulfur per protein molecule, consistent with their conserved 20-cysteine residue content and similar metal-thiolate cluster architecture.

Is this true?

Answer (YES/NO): YES